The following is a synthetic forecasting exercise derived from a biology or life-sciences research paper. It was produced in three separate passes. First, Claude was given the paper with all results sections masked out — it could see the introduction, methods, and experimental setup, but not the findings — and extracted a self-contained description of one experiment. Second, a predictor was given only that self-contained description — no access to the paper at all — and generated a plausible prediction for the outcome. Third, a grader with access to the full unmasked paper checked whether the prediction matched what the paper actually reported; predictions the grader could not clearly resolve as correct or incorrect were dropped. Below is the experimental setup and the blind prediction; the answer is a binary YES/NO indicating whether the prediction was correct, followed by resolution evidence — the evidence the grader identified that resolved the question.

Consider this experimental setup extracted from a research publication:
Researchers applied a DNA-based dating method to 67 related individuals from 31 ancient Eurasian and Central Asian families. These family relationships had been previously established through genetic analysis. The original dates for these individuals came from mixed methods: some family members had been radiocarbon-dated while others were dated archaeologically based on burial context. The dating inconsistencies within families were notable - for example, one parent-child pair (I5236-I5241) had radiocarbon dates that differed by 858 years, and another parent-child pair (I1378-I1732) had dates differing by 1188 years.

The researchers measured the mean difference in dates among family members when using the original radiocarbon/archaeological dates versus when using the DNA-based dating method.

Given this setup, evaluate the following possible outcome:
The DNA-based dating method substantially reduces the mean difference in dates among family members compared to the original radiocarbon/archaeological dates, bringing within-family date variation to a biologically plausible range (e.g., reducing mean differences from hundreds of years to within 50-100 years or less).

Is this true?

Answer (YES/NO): NO